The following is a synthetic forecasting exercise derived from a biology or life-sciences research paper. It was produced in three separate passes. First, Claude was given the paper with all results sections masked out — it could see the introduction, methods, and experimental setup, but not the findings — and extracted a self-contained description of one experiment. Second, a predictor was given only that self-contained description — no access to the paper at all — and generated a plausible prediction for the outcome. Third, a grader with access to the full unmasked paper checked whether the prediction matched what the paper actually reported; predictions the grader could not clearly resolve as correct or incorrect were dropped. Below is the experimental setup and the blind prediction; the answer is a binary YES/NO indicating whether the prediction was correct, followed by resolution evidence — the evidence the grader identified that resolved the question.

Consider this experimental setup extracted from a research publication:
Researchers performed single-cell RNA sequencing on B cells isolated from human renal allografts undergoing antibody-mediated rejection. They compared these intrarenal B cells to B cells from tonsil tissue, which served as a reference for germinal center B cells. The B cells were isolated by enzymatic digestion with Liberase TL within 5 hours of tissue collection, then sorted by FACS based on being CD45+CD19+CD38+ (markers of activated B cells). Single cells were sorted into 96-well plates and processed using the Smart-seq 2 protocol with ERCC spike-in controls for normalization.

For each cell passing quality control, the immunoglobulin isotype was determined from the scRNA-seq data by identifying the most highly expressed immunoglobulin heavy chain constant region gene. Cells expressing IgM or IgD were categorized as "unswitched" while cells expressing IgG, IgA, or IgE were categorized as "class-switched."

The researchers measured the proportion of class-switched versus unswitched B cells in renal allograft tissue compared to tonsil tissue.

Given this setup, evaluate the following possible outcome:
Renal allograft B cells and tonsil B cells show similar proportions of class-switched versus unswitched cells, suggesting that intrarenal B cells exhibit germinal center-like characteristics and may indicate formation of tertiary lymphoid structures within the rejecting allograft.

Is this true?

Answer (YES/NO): NO